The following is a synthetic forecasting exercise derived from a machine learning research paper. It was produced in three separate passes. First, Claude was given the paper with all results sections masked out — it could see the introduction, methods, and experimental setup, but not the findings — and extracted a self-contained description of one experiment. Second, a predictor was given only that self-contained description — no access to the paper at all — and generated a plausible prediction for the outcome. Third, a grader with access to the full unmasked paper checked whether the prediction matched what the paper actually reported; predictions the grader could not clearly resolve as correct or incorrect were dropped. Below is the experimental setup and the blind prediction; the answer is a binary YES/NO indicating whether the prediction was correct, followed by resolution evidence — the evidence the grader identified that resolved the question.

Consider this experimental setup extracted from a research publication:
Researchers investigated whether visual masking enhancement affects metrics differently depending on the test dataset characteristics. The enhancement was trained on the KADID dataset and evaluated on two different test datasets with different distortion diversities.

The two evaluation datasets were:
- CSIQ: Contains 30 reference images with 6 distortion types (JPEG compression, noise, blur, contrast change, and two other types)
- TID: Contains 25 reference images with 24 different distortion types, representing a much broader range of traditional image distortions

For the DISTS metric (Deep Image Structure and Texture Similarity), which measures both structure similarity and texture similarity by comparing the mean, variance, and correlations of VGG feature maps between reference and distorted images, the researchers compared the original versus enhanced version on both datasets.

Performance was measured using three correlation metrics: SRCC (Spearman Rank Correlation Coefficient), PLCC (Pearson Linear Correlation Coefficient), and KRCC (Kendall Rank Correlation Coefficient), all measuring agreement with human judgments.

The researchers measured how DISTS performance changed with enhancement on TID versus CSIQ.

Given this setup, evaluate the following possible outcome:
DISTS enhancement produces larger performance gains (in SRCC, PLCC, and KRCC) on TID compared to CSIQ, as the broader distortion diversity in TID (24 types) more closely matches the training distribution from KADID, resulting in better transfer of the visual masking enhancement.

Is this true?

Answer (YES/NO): YES